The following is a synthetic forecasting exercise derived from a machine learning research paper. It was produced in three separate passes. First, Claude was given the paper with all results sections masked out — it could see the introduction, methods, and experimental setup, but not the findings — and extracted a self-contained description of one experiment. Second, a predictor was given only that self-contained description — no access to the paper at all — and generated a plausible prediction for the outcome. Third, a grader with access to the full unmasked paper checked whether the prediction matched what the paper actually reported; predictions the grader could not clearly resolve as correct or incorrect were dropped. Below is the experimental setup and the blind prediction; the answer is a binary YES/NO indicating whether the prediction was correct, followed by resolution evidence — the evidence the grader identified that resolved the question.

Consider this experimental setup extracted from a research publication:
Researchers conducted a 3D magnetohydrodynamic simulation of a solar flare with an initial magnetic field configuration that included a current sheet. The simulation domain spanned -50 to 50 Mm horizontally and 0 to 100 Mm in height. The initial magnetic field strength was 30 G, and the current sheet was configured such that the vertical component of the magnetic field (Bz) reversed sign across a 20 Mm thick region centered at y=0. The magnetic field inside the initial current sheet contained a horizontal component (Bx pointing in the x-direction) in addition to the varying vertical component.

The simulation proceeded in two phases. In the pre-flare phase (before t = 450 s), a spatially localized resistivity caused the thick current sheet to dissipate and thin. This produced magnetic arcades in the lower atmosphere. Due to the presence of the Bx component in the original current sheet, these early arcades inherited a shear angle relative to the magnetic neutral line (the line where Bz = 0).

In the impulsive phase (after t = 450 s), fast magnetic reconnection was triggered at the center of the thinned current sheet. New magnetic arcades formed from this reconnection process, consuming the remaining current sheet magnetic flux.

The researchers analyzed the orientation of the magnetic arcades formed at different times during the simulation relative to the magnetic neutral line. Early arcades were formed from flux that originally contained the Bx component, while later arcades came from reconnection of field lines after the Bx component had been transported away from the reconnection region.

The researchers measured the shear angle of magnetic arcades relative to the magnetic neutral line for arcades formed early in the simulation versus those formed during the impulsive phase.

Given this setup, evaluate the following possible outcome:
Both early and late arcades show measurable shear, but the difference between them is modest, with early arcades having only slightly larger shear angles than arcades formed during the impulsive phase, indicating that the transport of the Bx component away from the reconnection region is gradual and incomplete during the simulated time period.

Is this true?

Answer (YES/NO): NO